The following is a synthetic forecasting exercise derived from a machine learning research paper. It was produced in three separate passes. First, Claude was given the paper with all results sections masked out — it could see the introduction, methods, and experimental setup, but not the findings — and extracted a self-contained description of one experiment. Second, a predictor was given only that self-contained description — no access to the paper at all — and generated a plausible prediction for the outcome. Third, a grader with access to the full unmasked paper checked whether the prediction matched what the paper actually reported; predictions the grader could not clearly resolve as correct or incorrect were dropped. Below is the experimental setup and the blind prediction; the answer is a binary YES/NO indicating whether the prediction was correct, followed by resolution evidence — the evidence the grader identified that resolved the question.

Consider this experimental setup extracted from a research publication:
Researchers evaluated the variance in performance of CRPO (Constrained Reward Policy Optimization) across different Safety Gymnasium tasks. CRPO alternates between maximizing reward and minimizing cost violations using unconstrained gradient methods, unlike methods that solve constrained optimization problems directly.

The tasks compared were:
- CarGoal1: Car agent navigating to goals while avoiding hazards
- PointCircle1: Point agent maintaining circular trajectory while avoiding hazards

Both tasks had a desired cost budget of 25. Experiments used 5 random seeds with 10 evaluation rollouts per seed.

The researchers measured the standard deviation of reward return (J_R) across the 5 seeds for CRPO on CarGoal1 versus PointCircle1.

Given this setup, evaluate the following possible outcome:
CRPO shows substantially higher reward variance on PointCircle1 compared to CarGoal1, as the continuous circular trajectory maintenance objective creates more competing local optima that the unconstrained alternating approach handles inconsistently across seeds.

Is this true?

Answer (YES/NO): YES